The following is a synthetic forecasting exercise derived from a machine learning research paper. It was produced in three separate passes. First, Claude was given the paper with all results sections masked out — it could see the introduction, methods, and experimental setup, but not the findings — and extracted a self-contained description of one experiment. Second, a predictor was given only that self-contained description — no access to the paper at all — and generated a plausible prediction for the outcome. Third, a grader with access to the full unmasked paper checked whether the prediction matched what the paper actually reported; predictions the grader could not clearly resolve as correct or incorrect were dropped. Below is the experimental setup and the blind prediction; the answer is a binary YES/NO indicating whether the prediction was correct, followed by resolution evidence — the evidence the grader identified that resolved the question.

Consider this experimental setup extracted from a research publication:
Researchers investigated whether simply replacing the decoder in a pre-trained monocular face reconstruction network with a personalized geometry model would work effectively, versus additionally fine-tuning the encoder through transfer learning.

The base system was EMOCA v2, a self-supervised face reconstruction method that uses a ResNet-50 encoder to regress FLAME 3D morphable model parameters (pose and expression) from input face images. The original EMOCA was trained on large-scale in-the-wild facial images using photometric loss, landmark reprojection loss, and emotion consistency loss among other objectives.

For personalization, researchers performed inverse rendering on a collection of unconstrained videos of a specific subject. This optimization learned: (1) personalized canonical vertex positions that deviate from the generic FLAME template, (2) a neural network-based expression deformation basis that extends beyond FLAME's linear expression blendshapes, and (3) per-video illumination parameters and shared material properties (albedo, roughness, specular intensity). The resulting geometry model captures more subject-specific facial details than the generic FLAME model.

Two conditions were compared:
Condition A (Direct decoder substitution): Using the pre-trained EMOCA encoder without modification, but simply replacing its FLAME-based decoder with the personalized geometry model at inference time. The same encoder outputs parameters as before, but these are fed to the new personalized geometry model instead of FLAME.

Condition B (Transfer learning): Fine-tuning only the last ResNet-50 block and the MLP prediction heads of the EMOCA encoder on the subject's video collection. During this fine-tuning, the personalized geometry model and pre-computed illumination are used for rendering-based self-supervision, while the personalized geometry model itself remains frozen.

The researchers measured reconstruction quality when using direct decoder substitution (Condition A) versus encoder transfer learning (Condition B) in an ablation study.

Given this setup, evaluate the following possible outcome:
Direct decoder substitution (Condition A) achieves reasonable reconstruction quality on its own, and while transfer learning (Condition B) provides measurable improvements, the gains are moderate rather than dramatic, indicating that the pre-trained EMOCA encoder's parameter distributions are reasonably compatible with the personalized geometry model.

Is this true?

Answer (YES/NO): NO